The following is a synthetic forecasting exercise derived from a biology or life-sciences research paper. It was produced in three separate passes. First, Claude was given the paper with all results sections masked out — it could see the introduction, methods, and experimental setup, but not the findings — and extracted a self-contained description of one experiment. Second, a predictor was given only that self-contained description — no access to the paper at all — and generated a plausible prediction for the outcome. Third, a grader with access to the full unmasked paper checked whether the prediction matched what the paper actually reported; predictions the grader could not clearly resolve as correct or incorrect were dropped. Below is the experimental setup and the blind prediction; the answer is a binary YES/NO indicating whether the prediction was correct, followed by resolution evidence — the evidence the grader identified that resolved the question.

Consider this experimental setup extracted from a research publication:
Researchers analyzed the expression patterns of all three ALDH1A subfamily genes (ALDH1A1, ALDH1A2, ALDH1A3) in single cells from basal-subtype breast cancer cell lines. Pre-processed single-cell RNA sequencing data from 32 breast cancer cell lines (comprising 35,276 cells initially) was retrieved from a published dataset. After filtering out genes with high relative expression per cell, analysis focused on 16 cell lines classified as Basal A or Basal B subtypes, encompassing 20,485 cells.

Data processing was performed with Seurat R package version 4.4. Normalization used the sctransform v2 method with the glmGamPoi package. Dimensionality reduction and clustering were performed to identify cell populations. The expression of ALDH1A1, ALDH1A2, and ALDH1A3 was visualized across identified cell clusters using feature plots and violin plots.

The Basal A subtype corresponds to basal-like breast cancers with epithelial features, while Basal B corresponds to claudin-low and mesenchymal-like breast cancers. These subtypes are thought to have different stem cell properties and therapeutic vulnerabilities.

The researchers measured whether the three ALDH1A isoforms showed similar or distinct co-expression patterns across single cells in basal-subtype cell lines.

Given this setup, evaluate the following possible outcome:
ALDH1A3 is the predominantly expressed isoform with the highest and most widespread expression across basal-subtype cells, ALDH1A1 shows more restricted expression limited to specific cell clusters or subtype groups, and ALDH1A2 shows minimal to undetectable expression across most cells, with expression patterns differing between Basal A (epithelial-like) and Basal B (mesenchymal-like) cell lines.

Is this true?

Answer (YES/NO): NO